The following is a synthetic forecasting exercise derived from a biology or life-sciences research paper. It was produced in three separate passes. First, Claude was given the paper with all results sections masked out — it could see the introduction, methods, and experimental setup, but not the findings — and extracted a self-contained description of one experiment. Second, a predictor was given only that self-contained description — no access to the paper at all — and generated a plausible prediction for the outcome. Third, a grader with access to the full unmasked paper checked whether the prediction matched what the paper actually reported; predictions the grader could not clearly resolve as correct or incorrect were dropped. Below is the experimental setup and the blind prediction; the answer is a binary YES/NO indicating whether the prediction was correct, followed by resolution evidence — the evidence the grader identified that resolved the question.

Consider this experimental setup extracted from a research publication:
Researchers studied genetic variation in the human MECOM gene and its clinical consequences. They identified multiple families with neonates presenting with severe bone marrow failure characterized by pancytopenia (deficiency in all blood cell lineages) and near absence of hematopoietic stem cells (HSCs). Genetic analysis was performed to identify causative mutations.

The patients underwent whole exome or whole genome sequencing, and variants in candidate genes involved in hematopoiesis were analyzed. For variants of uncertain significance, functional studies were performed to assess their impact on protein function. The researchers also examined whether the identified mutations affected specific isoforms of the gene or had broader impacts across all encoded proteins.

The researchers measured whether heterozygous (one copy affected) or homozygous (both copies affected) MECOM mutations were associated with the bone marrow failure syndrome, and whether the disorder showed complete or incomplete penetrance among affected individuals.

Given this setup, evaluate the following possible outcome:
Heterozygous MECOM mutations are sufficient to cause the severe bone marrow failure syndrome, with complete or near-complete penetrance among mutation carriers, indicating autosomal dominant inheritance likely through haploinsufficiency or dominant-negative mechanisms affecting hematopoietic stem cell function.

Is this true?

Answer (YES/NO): YES